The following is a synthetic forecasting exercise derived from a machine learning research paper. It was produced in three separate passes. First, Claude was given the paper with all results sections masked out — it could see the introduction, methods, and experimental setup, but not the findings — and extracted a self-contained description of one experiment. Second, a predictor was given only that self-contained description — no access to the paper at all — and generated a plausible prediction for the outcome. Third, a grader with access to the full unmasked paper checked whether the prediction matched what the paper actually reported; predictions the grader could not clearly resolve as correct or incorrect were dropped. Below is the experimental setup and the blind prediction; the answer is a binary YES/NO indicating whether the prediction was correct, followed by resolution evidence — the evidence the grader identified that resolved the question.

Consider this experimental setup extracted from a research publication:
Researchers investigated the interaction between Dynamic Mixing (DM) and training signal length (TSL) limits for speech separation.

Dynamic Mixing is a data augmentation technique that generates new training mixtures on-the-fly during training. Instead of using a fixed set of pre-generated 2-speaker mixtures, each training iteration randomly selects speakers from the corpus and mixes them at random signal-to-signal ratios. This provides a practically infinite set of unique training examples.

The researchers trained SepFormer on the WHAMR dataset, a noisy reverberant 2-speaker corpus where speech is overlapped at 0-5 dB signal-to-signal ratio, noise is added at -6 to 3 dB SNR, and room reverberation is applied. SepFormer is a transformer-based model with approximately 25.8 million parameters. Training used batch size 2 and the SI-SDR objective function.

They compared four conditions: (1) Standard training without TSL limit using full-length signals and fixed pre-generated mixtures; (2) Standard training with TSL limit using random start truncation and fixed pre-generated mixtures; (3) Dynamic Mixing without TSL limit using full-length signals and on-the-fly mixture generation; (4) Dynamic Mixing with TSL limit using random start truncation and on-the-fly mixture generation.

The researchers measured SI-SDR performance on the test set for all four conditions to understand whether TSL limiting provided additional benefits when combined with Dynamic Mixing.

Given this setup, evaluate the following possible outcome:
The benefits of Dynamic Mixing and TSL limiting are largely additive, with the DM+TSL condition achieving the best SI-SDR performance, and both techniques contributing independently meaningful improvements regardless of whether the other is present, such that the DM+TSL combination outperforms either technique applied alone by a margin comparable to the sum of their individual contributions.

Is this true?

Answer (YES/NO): NO